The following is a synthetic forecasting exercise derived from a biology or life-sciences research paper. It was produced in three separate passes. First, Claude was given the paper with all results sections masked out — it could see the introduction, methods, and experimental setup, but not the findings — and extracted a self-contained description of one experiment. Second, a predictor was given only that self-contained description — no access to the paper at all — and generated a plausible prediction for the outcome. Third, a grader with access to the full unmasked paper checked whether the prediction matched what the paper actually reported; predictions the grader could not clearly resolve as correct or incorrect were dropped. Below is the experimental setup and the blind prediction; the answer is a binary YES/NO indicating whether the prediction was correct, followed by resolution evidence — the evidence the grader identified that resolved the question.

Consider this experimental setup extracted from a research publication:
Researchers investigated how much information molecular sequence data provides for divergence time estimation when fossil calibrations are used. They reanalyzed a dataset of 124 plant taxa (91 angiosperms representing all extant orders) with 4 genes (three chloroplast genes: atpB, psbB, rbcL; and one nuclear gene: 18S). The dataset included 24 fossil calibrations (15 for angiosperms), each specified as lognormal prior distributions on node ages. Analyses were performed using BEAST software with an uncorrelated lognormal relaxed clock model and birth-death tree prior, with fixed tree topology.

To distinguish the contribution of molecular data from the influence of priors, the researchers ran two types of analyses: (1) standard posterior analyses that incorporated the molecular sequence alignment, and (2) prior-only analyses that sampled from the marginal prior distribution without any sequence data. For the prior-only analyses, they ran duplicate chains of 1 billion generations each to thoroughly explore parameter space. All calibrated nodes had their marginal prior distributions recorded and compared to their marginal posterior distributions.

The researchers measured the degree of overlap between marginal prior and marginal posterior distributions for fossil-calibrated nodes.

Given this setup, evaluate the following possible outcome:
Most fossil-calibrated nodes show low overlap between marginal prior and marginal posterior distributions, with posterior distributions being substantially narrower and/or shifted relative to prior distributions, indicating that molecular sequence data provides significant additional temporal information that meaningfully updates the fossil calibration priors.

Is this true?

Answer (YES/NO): NO